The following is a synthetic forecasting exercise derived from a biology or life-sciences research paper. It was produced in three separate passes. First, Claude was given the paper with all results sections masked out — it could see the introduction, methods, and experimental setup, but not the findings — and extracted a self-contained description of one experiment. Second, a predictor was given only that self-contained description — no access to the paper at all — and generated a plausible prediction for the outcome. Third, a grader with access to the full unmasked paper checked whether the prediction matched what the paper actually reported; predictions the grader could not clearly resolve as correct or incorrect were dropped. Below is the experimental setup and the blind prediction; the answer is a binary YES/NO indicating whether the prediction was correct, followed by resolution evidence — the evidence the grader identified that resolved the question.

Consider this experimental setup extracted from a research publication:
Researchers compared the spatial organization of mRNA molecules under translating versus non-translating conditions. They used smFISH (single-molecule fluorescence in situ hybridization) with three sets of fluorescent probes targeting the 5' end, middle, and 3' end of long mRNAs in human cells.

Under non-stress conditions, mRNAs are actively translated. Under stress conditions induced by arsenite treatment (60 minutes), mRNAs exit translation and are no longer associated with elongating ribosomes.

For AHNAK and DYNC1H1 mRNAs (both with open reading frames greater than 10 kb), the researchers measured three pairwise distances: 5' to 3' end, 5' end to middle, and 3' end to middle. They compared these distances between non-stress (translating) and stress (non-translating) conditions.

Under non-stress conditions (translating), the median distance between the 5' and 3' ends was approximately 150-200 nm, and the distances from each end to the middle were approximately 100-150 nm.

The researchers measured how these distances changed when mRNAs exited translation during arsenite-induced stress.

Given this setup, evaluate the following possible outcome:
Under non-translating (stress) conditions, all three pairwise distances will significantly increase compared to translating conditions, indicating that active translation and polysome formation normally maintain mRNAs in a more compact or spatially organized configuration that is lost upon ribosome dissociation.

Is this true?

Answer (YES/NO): NO